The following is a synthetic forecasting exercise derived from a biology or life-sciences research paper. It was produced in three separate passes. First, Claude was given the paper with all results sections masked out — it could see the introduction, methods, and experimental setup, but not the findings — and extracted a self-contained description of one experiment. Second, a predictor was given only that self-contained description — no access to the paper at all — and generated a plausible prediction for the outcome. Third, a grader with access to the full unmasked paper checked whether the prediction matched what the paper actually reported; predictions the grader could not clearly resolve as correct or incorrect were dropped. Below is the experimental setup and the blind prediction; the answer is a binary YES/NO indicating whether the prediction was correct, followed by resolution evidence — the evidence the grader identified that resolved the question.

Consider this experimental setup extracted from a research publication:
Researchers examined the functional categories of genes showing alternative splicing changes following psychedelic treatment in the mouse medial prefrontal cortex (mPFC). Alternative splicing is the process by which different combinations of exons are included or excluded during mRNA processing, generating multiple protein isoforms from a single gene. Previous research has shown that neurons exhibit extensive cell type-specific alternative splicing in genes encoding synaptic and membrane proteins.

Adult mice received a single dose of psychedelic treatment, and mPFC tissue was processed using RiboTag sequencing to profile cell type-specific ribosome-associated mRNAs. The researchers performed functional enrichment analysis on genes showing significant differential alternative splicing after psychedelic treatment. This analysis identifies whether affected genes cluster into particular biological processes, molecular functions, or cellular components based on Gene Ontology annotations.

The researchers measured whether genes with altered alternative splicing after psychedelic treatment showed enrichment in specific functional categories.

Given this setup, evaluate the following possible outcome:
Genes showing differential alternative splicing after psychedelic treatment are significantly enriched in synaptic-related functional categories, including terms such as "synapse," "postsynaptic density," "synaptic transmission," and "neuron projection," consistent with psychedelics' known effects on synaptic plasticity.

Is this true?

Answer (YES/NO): YES